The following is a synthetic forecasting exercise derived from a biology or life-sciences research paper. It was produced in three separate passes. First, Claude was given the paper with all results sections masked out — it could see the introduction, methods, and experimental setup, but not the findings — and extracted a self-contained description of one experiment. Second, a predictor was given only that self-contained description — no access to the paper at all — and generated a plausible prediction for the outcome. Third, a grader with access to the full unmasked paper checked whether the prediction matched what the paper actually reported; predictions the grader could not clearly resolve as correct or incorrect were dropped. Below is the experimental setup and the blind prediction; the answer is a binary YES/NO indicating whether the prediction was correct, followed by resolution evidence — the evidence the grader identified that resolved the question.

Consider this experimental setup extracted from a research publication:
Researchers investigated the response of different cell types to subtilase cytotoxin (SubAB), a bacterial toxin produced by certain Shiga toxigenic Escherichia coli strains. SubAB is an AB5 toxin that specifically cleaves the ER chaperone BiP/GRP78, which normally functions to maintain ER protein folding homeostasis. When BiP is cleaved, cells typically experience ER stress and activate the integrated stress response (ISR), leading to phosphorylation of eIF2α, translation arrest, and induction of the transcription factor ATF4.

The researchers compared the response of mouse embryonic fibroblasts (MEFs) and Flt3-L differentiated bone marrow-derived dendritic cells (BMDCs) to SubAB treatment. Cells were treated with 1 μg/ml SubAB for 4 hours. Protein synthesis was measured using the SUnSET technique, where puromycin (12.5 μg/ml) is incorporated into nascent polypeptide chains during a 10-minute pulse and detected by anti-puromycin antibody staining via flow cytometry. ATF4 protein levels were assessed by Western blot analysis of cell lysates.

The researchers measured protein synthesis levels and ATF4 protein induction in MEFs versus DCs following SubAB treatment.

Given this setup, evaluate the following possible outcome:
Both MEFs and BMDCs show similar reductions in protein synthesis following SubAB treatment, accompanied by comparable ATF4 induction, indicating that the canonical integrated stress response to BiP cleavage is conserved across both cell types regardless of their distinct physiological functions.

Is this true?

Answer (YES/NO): NO